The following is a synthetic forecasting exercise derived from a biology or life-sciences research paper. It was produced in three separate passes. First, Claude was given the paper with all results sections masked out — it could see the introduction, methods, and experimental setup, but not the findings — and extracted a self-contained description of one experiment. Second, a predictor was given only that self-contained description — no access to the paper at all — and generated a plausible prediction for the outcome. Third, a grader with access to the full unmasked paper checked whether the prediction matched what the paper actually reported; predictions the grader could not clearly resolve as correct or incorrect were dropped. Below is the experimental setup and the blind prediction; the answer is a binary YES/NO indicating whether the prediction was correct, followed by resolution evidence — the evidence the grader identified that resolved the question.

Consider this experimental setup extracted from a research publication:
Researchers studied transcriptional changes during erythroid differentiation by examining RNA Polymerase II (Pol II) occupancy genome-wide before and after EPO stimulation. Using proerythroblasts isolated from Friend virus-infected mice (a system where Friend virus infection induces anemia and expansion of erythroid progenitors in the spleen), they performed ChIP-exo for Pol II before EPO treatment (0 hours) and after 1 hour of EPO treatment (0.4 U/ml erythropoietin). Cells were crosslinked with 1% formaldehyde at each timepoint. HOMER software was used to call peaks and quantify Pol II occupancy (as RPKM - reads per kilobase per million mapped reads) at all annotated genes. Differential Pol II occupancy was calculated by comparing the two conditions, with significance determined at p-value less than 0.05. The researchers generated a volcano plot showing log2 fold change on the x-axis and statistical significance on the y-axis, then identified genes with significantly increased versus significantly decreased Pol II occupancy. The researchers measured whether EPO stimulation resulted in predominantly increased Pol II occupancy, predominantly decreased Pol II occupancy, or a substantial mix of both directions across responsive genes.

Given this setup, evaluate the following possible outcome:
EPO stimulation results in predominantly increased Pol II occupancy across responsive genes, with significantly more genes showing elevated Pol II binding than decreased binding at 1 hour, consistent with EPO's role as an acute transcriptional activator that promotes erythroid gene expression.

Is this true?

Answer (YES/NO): NO